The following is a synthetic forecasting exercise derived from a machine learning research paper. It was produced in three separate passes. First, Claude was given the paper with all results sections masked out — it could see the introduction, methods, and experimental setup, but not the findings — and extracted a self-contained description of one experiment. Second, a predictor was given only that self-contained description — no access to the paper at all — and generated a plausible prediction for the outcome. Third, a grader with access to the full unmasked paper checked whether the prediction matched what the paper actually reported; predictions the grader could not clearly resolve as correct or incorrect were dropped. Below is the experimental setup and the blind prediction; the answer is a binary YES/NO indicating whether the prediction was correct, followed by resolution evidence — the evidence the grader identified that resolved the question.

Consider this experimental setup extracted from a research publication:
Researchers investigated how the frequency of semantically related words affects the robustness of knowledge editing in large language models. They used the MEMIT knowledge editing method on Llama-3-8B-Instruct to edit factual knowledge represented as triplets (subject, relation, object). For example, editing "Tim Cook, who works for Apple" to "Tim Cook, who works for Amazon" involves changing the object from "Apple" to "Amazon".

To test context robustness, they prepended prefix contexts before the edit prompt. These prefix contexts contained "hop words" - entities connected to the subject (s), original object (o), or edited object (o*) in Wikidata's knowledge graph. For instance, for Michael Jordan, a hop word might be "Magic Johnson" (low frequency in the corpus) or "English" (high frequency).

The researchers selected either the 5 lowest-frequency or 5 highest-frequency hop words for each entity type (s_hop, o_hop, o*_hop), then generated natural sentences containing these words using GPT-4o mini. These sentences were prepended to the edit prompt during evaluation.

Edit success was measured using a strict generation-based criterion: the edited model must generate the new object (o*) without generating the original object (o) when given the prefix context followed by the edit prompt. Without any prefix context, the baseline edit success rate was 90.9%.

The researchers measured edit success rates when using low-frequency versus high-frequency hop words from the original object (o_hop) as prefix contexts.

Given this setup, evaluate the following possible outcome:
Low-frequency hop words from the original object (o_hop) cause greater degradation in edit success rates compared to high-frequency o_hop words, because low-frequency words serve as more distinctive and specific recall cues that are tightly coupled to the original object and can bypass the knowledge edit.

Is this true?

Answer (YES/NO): YES